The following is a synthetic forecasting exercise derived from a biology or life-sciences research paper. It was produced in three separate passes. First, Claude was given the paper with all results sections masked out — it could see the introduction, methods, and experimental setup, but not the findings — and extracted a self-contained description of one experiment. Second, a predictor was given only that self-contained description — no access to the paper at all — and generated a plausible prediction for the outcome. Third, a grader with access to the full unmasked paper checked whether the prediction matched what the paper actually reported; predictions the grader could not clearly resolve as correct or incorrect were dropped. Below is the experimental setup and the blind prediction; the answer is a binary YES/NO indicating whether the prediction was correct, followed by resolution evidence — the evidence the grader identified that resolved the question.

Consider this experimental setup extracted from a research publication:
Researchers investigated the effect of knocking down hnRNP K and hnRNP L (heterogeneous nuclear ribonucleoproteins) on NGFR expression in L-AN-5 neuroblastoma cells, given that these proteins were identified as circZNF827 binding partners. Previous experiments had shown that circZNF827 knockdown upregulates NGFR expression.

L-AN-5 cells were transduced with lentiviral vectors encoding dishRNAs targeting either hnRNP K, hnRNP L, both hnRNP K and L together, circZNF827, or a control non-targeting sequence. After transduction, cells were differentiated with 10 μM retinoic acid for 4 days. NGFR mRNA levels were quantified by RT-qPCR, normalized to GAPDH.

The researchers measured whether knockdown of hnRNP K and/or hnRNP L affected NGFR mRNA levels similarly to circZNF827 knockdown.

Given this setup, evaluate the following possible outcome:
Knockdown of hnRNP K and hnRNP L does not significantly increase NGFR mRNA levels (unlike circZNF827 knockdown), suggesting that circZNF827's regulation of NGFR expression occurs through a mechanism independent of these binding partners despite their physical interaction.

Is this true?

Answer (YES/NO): NO